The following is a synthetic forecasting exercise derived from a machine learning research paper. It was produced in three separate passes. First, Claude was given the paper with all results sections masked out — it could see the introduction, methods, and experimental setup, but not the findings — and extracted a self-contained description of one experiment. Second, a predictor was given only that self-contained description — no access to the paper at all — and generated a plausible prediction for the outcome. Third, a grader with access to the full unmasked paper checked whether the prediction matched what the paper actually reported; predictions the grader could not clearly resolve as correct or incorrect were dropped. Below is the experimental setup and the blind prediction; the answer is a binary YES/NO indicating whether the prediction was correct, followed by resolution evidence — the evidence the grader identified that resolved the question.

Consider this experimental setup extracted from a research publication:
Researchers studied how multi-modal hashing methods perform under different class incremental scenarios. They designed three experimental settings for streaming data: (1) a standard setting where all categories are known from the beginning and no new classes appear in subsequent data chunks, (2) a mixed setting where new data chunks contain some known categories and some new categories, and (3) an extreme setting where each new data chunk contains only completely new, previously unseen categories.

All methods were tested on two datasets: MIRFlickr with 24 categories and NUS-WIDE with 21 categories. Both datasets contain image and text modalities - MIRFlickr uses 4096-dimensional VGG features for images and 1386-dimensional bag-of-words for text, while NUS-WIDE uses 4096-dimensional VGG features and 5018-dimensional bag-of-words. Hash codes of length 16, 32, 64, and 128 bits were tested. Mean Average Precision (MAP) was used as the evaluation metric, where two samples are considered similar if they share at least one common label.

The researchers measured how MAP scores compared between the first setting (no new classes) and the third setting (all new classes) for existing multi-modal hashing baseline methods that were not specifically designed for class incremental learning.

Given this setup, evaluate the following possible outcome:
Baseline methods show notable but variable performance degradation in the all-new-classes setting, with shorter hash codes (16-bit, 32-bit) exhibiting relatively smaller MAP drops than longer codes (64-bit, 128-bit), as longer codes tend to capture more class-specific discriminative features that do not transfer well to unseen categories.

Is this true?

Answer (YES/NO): NO